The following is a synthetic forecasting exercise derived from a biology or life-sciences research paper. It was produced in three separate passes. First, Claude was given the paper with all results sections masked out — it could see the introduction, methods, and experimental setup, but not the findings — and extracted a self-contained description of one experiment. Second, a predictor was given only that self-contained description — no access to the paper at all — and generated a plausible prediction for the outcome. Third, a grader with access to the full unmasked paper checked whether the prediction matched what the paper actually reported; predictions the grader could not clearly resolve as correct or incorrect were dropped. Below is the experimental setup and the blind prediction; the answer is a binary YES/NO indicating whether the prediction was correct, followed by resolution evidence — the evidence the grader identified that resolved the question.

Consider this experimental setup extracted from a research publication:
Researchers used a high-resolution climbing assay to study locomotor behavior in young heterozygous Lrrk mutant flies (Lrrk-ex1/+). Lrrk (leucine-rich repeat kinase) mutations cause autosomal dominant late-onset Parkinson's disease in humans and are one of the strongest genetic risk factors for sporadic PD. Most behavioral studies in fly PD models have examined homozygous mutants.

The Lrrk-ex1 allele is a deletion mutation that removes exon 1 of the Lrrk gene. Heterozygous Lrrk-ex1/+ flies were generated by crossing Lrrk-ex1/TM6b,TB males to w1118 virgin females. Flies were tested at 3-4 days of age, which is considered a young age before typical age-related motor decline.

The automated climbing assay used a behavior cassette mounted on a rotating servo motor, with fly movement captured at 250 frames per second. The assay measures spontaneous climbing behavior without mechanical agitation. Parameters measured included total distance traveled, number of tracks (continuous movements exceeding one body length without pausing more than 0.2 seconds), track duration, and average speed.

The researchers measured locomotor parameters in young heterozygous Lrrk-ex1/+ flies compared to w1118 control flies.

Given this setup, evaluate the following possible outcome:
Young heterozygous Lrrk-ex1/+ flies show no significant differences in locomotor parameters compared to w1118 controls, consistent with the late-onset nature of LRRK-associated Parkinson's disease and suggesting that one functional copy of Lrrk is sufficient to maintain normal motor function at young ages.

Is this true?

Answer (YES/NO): NO